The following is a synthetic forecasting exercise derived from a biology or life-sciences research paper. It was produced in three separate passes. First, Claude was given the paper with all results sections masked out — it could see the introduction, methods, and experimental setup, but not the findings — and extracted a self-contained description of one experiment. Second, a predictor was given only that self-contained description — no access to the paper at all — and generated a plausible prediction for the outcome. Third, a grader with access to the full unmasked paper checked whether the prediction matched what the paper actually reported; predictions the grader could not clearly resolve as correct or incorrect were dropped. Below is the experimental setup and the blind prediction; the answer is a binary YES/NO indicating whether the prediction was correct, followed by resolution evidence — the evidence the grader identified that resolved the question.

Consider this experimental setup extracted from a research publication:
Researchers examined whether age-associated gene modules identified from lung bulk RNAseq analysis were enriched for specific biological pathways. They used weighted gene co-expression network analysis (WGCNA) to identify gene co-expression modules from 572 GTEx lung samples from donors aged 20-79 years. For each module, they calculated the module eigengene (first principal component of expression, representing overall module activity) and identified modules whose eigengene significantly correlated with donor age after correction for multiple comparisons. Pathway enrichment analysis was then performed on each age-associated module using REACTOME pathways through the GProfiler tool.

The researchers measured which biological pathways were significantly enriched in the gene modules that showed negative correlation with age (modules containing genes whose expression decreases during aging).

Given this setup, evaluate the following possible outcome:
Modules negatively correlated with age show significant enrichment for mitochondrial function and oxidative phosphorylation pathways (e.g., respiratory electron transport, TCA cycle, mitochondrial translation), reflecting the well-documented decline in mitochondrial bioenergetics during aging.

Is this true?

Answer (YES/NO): YES